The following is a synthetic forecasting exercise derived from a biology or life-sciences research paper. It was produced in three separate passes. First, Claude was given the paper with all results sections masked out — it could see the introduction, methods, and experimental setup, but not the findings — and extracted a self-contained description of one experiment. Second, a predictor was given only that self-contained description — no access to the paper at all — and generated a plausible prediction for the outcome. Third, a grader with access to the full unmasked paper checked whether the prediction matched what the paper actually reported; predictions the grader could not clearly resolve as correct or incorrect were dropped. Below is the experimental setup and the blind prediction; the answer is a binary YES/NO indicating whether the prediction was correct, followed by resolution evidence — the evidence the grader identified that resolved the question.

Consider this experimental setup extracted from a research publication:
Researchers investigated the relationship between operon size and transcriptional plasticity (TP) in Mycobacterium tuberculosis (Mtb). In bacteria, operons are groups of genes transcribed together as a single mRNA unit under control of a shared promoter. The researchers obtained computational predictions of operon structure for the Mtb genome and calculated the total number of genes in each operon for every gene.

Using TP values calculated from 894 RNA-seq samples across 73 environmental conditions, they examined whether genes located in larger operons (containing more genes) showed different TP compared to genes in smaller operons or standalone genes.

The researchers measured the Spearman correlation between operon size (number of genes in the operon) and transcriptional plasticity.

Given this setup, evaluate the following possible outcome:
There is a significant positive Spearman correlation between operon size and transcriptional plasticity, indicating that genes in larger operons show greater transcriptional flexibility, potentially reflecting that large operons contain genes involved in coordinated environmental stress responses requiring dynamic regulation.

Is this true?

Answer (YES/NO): YES